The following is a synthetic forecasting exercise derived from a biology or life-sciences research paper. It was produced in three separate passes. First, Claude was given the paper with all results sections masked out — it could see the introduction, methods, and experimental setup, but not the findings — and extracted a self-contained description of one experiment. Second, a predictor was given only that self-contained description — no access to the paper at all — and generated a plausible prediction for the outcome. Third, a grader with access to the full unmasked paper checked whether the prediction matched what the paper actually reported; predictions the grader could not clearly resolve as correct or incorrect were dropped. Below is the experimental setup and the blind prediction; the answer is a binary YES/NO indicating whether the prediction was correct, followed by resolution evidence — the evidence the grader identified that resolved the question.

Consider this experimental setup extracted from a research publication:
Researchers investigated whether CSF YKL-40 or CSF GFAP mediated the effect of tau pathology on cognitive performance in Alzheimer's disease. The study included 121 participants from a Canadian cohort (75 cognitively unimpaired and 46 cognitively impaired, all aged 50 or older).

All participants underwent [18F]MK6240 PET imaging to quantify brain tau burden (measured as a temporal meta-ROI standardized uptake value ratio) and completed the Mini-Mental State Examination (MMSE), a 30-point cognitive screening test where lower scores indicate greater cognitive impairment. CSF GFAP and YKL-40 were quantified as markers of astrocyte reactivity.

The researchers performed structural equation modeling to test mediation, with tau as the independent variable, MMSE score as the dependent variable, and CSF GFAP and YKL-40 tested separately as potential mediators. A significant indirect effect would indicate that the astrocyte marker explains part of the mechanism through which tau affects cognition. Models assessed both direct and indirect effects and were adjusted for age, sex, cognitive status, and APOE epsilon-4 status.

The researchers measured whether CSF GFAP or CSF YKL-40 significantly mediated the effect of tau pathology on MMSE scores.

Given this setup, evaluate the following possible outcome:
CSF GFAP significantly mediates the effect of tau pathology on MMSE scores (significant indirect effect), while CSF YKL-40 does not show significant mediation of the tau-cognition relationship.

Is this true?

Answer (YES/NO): NO